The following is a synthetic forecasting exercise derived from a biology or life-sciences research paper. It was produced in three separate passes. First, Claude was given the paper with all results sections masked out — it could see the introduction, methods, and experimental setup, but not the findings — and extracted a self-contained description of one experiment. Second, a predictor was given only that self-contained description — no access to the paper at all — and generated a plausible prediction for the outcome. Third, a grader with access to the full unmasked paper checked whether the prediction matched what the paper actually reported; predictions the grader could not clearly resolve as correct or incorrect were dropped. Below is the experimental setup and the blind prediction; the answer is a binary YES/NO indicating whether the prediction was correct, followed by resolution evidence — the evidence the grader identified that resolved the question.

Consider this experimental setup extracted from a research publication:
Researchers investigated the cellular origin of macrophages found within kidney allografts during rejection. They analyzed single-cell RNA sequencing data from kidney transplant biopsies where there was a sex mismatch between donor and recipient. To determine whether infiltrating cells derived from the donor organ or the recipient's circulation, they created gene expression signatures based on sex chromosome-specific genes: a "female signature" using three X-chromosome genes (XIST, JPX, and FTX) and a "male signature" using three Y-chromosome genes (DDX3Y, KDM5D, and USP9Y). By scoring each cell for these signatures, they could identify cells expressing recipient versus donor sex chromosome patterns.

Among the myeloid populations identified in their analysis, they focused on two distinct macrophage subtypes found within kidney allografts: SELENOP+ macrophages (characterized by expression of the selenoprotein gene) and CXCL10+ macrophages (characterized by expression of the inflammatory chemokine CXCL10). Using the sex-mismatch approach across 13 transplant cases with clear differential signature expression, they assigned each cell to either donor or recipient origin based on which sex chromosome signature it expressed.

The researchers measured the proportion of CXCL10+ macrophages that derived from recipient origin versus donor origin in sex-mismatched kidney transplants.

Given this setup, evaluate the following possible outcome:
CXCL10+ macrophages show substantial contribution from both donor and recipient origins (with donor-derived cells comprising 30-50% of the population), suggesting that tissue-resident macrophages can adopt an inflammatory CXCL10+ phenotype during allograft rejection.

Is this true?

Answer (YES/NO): NO